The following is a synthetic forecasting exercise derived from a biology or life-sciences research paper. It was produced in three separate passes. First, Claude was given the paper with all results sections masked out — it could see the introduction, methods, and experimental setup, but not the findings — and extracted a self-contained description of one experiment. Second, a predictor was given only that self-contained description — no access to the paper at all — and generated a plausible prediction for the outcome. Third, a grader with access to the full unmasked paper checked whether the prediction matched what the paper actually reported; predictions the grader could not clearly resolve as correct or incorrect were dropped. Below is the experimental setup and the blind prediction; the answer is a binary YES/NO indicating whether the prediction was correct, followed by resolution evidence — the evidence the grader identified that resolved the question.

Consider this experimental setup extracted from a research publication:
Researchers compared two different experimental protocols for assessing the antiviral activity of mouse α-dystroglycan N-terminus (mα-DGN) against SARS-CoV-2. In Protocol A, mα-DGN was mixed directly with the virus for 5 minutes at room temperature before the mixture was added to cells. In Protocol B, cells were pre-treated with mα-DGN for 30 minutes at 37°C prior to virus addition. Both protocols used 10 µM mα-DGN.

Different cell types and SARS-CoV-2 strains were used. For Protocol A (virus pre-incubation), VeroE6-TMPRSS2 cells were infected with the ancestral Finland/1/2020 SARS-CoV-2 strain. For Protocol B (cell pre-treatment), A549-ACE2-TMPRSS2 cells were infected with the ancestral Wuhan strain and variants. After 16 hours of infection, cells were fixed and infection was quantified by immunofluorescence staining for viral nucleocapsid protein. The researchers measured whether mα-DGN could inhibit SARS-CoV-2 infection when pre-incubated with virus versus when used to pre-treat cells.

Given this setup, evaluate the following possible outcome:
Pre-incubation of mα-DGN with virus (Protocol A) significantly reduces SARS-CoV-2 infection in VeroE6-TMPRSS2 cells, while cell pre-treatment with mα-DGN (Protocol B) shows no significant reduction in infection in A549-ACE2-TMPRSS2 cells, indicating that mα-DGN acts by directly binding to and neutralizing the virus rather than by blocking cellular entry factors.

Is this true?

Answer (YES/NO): NO